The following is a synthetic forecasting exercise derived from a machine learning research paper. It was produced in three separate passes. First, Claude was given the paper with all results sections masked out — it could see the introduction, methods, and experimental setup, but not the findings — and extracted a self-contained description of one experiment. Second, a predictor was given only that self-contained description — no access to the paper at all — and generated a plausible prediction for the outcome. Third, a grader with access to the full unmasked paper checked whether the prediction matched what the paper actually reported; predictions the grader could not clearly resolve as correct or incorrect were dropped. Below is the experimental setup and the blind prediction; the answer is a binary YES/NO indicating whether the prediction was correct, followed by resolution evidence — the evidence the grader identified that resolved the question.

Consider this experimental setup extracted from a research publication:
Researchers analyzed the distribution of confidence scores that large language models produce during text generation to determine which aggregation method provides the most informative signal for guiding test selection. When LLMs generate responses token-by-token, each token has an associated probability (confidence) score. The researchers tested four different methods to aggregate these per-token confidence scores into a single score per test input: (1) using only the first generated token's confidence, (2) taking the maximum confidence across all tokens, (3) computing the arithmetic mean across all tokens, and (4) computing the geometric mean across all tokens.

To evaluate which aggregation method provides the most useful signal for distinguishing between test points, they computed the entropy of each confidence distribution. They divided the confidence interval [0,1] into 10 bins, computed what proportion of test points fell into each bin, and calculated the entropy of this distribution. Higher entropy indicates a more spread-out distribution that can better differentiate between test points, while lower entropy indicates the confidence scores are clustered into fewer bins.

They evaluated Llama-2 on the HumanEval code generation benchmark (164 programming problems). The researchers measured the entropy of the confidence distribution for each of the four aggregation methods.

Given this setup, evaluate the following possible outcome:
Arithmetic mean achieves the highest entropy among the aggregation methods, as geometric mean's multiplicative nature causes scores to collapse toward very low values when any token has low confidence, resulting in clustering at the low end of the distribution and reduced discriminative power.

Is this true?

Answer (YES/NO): NO